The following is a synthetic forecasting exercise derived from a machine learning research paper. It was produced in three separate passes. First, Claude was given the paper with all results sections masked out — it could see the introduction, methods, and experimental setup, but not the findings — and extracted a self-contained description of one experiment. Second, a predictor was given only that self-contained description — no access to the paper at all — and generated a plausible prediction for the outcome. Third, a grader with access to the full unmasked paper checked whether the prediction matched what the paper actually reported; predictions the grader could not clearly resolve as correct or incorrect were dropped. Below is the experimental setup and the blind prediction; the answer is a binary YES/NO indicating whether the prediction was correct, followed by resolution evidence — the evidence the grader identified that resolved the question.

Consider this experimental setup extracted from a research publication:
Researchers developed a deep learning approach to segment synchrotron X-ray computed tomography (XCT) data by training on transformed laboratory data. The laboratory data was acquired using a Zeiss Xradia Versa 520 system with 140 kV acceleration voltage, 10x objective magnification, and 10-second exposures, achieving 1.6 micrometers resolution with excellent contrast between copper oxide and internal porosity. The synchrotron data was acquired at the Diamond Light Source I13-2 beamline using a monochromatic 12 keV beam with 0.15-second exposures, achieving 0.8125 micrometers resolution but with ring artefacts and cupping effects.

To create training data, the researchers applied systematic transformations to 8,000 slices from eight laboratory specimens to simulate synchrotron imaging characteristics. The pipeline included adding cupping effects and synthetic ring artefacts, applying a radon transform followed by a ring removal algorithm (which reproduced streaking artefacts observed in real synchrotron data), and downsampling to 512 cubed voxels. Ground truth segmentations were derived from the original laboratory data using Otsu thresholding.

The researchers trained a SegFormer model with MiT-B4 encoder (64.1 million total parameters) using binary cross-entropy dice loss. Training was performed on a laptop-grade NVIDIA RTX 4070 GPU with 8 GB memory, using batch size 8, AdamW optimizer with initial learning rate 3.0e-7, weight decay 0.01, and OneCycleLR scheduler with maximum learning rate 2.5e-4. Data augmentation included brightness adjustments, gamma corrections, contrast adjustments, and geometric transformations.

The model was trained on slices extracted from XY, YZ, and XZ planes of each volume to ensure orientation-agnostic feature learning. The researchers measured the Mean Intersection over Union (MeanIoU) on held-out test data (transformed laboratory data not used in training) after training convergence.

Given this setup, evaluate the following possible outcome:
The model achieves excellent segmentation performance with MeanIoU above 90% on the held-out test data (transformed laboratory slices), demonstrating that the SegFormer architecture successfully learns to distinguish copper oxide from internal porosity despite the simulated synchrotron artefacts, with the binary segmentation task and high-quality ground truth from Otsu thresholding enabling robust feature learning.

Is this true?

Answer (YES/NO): YES